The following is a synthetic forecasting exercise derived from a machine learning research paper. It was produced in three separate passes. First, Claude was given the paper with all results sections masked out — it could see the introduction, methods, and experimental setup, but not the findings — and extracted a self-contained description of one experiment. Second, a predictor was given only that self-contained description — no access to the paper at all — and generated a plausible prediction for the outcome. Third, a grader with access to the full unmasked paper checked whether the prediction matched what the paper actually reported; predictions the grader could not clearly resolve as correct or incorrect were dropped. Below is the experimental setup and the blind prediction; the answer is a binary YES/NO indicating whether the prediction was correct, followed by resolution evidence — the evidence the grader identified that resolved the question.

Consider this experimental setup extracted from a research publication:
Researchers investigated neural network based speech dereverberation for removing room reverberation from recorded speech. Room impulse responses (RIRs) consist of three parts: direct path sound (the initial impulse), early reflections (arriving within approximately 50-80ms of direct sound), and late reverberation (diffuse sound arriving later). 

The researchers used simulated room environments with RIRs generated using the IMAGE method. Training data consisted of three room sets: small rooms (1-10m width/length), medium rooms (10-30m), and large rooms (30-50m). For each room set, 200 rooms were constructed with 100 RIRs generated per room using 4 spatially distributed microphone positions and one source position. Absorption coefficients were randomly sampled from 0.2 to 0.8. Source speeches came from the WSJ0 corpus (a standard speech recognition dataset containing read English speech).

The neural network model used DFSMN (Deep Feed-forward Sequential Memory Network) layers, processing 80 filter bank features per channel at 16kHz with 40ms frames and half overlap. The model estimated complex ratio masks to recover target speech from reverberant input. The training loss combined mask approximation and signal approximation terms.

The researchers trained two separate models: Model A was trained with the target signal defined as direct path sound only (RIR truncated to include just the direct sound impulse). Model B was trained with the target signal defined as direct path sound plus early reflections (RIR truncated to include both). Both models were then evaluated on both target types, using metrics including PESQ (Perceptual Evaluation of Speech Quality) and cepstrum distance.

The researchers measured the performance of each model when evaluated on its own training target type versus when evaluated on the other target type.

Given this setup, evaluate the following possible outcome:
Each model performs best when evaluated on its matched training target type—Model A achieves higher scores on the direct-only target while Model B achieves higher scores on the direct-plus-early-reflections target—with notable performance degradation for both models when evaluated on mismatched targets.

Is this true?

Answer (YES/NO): YES